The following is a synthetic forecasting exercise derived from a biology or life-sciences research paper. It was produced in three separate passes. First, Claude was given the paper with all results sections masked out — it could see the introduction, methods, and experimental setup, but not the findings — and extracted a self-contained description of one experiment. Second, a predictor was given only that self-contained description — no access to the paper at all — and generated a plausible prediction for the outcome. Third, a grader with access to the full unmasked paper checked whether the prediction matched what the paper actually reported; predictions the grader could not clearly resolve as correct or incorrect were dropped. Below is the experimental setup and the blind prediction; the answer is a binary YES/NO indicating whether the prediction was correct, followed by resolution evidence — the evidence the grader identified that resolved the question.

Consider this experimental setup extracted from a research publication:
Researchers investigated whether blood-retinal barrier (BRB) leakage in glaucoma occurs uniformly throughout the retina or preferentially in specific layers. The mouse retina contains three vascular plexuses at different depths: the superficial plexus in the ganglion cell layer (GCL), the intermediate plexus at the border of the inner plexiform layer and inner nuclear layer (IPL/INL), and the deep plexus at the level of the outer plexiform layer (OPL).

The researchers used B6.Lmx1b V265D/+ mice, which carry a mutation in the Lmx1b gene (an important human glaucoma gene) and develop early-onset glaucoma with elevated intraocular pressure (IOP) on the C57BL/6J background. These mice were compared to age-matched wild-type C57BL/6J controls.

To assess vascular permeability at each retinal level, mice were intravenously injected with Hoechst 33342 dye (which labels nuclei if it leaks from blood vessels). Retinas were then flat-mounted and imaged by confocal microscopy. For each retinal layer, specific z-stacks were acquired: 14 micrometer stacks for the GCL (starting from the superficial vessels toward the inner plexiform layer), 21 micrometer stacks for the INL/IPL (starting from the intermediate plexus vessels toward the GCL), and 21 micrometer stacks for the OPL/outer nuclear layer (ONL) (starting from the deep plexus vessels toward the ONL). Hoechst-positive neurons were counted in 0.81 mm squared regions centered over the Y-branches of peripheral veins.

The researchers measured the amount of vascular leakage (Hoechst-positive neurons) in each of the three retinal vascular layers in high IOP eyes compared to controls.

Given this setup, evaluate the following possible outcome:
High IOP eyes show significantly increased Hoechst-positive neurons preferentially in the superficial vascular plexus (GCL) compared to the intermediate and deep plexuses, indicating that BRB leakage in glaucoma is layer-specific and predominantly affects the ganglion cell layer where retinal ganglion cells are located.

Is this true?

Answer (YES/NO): YES